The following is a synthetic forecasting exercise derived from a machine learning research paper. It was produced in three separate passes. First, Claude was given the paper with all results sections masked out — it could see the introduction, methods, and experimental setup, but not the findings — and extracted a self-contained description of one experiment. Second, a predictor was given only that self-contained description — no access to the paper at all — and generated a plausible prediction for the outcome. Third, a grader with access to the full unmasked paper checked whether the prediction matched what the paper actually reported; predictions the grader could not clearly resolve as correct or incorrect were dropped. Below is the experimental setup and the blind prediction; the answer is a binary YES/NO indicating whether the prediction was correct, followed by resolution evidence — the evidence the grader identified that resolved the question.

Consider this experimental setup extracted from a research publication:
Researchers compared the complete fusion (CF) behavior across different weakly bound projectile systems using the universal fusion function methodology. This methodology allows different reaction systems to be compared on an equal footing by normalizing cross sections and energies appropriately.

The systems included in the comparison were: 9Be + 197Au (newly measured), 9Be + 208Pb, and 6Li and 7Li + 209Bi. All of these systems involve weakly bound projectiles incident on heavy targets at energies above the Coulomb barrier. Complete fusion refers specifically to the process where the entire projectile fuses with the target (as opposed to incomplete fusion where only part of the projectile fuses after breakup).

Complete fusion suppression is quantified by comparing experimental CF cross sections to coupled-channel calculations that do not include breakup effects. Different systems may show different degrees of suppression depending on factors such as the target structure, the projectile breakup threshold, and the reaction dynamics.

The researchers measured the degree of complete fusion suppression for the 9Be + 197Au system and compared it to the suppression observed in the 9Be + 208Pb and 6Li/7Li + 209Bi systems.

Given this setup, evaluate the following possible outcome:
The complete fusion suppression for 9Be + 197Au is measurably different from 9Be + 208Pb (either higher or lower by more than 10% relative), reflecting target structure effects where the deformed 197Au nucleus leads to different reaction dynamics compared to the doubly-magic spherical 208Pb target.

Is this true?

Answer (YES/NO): YES